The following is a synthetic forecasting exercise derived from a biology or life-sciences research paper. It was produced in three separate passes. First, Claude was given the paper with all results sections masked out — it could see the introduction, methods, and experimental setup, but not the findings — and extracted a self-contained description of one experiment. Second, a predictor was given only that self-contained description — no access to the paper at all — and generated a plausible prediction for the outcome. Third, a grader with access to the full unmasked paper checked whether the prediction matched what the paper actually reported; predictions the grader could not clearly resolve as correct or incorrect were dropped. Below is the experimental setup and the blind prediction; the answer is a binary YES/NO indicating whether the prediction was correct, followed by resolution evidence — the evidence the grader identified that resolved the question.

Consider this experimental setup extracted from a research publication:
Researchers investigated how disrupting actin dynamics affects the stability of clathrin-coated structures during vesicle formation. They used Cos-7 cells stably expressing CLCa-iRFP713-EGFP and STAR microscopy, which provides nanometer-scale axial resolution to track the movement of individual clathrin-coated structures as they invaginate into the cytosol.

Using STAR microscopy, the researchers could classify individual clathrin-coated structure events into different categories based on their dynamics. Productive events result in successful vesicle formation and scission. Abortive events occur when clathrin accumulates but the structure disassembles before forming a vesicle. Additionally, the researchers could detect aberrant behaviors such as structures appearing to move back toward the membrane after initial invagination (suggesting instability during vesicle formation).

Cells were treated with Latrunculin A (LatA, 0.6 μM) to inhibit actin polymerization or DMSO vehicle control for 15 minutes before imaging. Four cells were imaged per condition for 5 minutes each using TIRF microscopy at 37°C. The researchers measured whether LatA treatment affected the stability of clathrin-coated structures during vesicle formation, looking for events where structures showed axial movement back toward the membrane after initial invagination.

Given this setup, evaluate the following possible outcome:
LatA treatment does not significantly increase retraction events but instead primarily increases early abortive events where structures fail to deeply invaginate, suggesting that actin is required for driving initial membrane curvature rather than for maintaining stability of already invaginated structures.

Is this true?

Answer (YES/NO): NO